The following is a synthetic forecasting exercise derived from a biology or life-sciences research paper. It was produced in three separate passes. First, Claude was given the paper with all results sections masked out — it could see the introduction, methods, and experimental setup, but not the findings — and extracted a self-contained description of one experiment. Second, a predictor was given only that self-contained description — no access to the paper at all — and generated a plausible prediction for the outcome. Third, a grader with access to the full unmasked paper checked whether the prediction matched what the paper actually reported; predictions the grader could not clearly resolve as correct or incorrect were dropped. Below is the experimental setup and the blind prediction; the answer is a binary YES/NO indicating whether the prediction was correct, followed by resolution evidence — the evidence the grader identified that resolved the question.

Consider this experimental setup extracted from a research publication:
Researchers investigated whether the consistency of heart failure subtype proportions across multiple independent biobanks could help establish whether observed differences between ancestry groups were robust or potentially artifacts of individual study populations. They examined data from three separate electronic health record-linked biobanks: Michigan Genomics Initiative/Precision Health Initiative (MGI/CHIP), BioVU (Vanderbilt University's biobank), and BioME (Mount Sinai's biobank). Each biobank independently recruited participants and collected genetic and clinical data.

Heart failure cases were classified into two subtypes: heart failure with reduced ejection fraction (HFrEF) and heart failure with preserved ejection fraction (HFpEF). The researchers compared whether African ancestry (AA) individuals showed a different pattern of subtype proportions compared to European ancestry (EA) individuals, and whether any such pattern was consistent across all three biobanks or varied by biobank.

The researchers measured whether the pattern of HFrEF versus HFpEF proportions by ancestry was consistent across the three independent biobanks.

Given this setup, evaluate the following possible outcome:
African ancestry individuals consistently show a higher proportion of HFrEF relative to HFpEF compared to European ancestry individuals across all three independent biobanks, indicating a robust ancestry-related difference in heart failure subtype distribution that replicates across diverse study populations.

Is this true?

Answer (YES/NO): YES